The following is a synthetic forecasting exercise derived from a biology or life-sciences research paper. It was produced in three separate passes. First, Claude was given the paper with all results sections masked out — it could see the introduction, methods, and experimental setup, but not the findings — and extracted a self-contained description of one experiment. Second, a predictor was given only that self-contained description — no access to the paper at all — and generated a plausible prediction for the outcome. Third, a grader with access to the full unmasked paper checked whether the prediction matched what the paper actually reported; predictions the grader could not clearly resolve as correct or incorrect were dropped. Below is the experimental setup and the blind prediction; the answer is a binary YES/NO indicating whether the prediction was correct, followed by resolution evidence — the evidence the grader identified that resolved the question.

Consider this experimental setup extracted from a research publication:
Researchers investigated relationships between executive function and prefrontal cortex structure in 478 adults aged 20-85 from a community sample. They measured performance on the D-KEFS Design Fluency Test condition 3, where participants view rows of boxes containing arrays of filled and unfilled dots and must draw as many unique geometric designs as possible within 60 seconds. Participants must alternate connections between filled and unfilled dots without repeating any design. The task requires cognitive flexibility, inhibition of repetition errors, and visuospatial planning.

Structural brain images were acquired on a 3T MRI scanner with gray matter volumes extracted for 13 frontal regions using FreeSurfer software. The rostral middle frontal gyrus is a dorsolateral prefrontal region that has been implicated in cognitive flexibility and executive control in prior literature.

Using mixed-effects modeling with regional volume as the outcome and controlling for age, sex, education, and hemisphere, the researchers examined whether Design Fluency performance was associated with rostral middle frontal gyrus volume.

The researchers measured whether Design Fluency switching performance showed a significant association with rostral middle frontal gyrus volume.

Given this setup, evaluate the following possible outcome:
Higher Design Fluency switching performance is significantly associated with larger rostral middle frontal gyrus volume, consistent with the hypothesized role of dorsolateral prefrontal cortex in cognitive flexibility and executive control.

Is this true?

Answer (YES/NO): NO